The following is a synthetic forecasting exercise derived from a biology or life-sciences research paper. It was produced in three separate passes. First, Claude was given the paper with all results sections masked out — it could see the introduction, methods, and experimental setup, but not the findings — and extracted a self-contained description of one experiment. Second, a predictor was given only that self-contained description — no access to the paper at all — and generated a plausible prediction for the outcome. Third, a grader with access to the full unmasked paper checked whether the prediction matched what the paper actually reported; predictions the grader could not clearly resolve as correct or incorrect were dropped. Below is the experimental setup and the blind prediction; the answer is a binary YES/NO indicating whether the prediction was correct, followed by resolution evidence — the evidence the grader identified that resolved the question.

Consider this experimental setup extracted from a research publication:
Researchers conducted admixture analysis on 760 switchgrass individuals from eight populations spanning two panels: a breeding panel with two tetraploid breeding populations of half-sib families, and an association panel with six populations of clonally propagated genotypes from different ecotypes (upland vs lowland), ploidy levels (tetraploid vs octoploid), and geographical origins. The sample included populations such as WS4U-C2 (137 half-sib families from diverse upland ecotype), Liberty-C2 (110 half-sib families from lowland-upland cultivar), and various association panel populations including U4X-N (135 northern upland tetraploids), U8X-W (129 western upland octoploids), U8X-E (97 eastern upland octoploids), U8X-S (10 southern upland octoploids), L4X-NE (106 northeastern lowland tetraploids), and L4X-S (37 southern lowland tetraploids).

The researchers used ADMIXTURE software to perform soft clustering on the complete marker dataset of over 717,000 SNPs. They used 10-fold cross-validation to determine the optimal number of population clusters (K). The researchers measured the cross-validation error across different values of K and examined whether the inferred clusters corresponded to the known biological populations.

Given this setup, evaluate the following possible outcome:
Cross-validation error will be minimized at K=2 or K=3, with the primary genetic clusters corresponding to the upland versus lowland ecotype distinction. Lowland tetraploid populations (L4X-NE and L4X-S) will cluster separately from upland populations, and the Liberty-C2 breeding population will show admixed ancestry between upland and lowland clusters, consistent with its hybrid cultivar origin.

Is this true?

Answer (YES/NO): NO